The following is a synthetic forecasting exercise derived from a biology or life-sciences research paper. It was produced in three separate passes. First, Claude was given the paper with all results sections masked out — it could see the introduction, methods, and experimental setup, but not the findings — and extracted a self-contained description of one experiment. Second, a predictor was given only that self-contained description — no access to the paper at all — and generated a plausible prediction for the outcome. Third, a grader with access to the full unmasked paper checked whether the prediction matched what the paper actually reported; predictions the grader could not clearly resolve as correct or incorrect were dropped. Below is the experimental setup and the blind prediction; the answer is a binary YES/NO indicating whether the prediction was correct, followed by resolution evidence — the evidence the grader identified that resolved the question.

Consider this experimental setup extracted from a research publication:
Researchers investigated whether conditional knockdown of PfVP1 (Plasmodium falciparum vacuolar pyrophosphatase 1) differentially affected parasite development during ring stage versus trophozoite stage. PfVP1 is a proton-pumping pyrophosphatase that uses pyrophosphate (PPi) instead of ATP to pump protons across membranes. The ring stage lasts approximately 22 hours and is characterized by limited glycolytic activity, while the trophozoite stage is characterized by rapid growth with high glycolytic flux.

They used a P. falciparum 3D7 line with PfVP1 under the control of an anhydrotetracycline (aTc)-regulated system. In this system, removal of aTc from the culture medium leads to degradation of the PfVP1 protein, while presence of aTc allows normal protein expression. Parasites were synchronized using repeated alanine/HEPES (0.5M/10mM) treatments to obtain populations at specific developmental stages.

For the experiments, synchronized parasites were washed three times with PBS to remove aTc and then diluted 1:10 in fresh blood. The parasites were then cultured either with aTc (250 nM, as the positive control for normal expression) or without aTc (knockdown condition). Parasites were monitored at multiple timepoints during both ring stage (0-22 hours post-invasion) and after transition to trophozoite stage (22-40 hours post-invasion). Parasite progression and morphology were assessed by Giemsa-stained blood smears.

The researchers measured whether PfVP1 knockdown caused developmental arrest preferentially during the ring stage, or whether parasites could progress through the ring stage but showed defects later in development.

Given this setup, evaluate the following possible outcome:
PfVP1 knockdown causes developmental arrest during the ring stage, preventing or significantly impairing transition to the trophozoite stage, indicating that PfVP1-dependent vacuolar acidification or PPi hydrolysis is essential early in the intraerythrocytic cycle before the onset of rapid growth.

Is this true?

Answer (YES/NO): YES